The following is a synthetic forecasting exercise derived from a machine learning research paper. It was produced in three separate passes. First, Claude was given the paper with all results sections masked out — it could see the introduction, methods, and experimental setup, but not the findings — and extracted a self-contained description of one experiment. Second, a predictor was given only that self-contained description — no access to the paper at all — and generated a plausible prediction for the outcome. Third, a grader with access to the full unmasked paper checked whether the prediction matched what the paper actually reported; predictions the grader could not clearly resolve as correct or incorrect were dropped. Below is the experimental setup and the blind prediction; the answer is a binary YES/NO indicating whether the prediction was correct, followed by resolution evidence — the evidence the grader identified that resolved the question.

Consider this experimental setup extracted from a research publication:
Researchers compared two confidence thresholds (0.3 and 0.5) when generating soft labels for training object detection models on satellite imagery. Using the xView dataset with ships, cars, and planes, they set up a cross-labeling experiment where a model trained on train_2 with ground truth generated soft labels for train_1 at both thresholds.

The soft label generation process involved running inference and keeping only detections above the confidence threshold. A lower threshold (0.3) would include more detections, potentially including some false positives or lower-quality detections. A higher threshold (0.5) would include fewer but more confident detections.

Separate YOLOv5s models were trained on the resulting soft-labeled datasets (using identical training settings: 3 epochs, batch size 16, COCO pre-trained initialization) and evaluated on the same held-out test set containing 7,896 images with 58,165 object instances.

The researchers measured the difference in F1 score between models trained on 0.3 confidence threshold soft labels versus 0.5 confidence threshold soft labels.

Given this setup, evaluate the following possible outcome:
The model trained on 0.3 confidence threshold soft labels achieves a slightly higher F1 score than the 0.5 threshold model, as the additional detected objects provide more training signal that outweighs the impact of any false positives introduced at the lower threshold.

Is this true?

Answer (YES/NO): YES